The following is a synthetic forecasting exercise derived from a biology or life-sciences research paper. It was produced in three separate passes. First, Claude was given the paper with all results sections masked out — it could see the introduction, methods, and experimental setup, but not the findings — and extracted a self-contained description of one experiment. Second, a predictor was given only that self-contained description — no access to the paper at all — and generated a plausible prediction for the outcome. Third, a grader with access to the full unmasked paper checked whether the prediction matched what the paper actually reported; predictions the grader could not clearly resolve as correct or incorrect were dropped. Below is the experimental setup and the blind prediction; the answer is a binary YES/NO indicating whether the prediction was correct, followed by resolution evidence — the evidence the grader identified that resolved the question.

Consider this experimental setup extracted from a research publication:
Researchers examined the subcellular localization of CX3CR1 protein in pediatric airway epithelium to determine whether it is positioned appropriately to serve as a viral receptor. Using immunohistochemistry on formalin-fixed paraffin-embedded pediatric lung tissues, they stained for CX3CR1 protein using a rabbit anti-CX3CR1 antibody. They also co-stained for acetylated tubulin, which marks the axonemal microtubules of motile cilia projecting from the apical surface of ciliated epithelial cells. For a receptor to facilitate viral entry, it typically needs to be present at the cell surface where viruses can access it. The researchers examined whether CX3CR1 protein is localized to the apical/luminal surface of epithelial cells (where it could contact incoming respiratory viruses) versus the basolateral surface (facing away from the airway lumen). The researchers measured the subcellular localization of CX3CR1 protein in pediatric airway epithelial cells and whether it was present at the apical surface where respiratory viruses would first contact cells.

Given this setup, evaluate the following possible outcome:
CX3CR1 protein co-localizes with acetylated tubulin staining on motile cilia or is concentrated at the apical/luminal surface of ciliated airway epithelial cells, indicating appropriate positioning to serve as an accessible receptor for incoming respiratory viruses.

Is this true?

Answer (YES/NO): YES